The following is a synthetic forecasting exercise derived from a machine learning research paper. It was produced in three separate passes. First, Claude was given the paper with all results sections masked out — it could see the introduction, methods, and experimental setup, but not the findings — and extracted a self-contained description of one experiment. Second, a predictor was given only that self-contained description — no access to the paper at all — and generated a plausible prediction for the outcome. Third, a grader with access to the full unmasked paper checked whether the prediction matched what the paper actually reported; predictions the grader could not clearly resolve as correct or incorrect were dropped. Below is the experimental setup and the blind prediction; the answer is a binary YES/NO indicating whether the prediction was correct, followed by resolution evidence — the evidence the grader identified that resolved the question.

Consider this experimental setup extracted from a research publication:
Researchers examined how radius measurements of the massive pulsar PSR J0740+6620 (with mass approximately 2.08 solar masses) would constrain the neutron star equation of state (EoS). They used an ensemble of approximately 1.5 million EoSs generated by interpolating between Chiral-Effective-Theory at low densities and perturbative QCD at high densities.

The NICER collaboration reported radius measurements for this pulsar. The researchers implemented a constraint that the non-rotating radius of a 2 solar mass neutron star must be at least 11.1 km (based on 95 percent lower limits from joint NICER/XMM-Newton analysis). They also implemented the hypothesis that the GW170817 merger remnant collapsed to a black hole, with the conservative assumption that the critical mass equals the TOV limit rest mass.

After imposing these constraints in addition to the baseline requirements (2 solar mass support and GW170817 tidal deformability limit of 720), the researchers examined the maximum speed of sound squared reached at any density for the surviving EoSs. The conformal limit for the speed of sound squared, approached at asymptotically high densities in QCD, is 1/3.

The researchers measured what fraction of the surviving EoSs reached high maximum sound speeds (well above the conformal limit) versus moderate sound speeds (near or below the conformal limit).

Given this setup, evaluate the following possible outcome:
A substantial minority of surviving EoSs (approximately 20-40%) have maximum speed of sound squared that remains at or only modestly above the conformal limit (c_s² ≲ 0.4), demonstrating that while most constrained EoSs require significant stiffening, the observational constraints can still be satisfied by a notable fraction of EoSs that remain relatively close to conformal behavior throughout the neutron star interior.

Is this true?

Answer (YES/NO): NO